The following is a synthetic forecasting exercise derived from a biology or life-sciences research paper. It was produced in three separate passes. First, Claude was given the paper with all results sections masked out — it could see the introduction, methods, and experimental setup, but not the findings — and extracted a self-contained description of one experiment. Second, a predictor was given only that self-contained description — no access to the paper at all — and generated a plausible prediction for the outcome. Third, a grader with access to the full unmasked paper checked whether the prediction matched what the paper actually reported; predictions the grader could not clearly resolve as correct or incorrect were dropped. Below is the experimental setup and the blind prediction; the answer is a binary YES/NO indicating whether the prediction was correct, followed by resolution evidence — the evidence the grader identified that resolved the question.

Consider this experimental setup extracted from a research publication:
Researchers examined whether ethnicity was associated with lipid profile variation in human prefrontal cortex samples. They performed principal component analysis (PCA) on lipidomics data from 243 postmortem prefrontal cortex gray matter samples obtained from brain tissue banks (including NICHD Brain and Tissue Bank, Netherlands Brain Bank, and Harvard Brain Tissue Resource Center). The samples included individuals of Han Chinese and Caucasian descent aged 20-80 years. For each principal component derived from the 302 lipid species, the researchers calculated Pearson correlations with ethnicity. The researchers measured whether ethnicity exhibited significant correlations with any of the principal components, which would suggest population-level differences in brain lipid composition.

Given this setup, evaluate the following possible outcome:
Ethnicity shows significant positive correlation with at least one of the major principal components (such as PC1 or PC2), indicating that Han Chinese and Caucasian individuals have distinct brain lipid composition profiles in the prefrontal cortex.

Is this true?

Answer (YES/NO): NO